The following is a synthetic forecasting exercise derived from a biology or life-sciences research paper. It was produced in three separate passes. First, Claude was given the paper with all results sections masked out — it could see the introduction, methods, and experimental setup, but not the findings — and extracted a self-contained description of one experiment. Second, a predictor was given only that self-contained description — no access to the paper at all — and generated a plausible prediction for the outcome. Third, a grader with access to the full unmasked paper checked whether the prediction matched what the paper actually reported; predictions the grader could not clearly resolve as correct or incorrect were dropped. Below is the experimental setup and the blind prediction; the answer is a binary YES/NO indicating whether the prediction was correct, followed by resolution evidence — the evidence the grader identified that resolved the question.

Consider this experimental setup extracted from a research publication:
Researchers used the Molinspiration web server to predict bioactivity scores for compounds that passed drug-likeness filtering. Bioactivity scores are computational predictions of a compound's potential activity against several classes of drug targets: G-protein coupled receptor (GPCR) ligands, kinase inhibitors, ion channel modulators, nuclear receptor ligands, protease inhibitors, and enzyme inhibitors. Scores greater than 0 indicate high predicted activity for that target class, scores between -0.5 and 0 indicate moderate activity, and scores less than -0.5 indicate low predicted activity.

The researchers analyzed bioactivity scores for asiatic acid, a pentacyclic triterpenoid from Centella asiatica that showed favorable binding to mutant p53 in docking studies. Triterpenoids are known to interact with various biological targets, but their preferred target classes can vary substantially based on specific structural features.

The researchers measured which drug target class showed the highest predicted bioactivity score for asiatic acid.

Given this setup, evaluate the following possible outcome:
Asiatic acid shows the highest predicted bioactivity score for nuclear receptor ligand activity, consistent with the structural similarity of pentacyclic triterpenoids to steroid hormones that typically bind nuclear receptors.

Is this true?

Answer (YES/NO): YES